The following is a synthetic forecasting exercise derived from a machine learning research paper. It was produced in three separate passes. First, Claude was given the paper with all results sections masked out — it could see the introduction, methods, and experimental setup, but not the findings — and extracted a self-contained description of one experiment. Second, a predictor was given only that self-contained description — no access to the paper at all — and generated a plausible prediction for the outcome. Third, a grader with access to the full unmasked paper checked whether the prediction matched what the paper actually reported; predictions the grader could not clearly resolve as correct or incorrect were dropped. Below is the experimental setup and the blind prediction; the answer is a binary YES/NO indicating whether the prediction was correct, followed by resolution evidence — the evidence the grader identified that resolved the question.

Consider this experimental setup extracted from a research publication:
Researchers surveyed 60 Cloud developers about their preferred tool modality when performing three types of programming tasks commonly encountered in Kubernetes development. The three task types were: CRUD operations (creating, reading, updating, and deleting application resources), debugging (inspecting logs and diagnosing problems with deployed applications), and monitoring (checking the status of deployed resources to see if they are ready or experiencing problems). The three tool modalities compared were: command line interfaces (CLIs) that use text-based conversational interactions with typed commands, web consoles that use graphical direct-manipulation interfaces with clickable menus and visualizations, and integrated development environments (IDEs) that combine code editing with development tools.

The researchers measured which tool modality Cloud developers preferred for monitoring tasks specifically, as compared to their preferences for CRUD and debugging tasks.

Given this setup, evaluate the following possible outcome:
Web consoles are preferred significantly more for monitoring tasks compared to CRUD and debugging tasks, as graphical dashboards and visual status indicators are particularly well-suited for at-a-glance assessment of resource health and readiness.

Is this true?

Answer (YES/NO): YES